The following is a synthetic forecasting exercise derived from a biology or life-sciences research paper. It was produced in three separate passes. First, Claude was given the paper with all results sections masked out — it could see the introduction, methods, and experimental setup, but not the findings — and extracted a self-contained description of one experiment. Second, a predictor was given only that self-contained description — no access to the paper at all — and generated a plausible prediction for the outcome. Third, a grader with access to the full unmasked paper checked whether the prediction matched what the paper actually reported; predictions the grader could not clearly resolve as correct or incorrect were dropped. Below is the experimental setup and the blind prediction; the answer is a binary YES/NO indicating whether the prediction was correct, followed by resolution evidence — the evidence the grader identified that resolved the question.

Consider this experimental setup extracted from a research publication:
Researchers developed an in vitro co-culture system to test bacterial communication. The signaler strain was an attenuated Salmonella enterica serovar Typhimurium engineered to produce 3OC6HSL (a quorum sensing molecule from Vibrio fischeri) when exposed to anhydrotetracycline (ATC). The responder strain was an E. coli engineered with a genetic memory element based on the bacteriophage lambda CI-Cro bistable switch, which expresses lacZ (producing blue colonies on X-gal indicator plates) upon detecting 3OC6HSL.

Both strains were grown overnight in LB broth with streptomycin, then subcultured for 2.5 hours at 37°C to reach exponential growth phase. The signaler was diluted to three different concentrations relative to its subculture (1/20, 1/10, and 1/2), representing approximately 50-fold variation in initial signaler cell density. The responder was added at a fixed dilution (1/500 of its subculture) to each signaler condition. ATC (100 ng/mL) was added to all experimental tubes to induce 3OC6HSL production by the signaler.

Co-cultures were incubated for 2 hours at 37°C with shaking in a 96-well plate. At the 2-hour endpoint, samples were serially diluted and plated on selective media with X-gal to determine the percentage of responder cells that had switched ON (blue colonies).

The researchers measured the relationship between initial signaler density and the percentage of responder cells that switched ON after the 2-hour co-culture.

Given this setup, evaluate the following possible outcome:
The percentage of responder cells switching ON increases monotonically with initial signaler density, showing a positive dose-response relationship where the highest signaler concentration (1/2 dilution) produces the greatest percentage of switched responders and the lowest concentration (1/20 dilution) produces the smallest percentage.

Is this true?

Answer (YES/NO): NO